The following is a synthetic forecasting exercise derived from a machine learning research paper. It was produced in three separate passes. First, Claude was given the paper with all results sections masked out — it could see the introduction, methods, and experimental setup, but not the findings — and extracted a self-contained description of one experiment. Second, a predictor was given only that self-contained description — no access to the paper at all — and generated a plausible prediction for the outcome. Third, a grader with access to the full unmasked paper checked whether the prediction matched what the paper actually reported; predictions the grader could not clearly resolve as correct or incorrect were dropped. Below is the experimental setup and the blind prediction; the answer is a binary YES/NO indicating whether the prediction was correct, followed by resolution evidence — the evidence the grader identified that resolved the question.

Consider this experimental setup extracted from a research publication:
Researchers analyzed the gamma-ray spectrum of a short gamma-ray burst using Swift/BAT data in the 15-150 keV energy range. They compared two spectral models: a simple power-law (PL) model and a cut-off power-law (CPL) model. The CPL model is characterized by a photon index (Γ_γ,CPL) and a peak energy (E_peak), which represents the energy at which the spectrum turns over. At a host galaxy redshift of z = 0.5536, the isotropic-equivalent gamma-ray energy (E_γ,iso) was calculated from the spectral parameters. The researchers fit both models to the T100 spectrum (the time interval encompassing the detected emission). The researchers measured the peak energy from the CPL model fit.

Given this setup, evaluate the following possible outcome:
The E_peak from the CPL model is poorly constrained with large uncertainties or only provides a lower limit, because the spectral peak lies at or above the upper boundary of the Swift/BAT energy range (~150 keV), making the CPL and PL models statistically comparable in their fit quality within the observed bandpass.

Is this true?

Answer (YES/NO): NO